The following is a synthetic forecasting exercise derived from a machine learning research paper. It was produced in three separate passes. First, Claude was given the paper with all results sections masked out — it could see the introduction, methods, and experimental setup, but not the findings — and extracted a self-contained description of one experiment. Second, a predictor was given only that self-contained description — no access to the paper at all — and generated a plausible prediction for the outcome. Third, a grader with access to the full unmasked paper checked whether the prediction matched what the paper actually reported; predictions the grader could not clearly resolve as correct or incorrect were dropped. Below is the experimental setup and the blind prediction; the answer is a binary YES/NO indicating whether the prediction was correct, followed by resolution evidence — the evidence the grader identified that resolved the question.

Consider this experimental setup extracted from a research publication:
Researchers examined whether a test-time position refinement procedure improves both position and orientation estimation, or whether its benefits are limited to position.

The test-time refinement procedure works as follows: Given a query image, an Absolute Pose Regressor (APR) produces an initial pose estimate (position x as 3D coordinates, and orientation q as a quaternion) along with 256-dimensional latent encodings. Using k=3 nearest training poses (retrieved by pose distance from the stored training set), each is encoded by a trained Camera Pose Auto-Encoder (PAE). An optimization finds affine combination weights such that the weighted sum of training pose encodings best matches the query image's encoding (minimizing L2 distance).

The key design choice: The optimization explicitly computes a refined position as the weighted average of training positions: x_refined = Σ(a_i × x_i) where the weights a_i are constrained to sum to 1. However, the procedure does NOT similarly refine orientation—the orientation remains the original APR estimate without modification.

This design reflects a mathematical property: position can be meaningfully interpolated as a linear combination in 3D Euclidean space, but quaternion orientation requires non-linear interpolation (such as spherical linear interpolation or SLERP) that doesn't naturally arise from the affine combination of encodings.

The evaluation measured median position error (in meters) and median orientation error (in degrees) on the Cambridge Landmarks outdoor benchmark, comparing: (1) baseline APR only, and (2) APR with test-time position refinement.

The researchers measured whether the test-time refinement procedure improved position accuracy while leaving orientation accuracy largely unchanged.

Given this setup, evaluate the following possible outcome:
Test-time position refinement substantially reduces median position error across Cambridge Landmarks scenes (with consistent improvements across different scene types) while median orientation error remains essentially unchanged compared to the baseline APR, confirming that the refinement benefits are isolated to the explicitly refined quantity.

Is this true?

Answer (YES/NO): YES